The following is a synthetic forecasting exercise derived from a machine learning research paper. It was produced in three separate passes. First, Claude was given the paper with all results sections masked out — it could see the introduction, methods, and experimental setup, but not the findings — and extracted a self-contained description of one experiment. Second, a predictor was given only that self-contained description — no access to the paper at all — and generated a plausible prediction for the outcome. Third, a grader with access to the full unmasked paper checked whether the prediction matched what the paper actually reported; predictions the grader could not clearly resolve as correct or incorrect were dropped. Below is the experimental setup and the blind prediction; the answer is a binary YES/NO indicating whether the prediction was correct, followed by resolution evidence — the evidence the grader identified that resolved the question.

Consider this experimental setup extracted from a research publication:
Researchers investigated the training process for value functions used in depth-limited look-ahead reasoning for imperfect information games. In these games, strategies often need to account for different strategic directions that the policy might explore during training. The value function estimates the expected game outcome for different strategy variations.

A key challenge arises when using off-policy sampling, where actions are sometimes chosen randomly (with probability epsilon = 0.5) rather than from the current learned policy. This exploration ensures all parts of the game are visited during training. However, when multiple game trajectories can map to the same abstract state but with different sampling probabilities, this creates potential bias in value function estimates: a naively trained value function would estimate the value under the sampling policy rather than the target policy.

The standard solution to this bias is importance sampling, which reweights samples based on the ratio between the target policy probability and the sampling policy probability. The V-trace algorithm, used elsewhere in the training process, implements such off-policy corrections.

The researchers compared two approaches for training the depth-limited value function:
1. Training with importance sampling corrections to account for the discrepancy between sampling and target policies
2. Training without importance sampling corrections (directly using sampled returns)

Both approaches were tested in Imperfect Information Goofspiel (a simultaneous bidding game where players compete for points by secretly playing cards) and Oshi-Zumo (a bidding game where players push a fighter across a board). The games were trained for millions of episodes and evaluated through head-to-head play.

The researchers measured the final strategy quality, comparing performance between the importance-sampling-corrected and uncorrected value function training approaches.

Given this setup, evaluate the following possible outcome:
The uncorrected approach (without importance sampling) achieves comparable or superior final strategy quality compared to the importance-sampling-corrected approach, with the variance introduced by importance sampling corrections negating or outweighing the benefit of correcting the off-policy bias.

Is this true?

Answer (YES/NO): NO